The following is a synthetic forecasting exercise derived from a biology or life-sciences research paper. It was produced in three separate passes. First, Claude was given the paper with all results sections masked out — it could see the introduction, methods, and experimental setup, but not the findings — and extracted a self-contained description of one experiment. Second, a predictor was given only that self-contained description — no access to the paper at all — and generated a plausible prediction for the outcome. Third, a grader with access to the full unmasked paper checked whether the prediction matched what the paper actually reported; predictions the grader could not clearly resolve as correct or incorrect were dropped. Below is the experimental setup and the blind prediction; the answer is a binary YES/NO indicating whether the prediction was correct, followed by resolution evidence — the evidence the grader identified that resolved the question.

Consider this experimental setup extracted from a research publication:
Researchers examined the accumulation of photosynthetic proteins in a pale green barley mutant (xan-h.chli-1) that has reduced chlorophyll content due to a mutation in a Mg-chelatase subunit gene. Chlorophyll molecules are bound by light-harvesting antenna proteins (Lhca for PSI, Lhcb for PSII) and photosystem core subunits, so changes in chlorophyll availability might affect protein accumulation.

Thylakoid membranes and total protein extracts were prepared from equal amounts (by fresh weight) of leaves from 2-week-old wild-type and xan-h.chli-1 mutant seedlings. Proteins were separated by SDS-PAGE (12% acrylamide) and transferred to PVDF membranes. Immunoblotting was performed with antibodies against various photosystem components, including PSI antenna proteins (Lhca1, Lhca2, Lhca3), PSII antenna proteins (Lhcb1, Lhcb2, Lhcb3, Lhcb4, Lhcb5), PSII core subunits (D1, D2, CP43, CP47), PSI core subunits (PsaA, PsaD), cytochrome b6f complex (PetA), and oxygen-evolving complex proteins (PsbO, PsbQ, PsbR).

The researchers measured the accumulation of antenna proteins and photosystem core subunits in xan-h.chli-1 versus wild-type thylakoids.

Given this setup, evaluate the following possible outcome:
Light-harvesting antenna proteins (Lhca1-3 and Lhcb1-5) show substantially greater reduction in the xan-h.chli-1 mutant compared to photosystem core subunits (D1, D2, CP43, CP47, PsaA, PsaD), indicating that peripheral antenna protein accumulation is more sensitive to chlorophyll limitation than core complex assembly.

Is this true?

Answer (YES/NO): NO